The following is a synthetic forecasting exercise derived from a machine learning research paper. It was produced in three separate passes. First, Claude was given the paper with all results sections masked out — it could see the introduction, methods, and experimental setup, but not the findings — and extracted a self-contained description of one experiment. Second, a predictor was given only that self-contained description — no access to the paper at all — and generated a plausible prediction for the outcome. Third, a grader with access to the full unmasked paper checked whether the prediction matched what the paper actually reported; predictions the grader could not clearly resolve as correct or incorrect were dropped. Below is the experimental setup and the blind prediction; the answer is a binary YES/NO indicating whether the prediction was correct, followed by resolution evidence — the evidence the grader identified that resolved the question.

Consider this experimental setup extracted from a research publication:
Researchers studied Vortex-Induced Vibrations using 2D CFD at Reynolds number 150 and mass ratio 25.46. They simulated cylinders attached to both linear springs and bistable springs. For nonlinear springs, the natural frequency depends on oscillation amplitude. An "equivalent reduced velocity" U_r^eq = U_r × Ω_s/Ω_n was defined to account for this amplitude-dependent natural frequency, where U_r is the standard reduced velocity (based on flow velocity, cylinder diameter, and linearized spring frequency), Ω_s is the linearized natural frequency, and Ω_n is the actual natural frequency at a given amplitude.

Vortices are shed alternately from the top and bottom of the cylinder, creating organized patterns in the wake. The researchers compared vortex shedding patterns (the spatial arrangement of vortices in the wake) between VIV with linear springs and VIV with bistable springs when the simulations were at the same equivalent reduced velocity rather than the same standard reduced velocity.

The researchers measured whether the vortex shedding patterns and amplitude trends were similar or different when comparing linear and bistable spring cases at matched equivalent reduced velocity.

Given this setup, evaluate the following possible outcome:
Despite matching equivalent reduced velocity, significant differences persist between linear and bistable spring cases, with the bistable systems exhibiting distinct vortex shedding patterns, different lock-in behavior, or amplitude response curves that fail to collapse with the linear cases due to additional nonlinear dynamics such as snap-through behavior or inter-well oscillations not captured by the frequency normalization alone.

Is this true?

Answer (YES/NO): NO